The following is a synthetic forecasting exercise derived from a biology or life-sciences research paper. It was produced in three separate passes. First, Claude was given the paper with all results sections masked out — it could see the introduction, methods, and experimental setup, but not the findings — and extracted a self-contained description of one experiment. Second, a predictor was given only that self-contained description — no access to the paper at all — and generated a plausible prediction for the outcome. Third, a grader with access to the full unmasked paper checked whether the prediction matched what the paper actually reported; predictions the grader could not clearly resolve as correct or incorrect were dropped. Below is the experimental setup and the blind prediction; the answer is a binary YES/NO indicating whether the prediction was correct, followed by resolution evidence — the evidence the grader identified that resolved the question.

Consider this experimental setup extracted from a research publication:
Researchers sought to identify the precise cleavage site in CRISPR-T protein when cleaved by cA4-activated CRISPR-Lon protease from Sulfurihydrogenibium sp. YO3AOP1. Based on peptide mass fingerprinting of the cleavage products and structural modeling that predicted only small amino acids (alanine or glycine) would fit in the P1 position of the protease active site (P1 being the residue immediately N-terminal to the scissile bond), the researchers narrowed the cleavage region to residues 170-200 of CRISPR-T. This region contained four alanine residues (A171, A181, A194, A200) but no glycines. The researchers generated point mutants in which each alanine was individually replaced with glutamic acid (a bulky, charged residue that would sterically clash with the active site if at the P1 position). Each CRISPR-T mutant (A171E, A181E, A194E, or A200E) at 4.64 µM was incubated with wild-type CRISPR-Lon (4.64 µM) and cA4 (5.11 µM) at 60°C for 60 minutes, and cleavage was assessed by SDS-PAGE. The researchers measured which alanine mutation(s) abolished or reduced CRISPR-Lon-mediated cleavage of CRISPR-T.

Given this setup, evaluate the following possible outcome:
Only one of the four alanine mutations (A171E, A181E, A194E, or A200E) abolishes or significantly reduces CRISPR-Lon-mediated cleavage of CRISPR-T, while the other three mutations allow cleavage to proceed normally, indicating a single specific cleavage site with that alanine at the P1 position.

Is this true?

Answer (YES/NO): NO